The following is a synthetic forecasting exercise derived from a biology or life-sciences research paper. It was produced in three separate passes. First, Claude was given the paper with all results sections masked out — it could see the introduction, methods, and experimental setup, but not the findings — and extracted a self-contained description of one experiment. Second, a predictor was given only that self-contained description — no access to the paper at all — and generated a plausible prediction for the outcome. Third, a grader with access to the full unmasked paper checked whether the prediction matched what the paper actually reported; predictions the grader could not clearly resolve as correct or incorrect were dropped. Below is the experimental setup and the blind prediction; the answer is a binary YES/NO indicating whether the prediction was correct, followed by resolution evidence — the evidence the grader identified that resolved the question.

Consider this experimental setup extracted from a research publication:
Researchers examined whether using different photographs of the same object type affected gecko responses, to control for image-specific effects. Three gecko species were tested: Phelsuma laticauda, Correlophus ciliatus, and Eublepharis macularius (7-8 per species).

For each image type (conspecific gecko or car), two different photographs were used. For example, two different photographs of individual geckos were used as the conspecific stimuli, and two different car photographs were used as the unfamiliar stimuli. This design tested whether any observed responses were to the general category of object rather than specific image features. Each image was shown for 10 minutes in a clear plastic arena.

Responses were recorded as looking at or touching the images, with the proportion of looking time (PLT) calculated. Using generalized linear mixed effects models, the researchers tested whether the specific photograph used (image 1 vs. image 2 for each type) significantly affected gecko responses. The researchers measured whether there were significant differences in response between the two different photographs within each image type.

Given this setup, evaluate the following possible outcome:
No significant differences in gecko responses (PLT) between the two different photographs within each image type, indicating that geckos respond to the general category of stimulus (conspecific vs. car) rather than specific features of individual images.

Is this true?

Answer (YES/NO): YES